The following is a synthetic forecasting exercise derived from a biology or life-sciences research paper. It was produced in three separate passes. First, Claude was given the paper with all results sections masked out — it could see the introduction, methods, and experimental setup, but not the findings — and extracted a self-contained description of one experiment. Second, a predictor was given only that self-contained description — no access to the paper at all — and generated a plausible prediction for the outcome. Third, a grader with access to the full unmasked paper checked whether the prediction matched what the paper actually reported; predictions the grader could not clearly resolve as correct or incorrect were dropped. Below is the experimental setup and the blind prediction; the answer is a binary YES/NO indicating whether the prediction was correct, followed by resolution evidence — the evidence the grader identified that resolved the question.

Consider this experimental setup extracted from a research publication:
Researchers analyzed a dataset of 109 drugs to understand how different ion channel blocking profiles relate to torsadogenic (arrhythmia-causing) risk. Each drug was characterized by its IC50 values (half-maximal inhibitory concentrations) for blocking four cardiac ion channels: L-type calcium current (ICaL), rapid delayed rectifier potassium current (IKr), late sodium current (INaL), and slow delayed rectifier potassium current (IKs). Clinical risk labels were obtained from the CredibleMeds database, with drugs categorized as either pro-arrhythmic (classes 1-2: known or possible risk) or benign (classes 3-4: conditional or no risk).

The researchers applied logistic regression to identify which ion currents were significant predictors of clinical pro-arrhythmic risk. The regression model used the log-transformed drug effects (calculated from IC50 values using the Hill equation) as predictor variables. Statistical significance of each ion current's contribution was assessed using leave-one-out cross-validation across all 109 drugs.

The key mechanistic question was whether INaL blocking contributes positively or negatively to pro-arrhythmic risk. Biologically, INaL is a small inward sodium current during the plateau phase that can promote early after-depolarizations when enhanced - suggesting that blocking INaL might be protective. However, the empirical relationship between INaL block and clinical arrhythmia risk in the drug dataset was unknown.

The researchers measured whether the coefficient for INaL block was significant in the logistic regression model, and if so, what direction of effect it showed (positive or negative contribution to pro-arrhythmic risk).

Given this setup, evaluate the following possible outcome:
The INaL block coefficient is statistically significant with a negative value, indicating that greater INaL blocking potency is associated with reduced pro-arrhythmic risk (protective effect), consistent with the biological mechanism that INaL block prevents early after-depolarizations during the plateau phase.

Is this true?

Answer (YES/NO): NO